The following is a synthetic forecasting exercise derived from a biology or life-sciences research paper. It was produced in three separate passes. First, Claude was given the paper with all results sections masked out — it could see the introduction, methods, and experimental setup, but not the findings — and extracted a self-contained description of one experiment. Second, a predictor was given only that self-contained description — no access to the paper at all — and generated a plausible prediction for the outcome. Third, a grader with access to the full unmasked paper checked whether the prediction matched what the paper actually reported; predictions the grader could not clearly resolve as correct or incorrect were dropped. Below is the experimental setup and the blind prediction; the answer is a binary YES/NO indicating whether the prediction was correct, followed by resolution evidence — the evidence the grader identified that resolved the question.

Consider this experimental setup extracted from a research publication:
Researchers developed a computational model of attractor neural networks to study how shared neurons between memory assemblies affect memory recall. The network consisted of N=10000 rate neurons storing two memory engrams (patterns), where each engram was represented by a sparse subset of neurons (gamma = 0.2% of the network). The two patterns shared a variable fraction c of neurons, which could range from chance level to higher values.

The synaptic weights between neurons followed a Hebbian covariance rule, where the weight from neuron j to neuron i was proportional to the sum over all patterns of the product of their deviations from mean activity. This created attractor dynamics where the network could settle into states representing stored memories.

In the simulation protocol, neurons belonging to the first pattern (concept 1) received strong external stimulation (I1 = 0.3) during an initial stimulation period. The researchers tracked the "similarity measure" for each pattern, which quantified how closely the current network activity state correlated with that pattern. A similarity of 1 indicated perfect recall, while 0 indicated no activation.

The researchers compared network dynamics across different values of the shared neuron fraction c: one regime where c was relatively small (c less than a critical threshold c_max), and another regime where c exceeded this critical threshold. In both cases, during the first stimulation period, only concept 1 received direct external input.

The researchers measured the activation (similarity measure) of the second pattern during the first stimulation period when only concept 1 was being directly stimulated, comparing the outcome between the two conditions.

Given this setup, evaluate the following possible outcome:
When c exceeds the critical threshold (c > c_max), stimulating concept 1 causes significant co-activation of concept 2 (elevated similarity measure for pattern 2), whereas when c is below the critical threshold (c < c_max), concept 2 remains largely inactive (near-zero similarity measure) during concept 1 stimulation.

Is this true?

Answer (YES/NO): YES